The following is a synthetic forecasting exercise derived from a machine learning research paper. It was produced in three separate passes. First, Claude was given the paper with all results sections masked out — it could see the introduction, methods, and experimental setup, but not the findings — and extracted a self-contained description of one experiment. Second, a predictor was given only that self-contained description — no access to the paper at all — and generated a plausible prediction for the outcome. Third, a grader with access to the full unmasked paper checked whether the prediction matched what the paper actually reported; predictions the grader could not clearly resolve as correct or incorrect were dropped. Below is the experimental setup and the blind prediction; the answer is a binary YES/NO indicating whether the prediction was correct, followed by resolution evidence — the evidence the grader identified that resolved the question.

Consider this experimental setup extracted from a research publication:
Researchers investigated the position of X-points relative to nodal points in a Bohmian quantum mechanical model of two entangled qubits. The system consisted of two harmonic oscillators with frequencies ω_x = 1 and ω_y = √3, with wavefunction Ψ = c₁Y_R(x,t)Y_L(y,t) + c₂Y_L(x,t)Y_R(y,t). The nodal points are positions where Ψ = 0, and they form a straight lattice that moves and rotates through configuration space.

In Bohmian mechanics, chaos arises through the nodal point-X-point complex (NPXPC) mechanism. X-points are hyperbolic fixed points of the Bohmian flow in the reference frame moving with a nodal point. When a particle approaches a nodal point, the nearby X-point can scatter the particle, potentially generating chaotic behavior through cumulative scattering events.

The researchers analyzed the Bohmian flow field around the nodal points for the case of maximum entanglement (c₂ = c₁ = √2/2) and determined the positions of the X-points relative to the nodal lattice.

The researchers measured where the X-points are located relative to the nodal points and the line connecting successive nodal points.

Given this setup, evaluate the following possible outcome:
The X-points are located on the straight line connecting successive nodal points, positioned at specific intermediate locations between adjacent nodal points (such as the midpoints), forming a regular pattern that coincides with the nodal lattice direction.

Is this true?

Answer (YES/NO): NO